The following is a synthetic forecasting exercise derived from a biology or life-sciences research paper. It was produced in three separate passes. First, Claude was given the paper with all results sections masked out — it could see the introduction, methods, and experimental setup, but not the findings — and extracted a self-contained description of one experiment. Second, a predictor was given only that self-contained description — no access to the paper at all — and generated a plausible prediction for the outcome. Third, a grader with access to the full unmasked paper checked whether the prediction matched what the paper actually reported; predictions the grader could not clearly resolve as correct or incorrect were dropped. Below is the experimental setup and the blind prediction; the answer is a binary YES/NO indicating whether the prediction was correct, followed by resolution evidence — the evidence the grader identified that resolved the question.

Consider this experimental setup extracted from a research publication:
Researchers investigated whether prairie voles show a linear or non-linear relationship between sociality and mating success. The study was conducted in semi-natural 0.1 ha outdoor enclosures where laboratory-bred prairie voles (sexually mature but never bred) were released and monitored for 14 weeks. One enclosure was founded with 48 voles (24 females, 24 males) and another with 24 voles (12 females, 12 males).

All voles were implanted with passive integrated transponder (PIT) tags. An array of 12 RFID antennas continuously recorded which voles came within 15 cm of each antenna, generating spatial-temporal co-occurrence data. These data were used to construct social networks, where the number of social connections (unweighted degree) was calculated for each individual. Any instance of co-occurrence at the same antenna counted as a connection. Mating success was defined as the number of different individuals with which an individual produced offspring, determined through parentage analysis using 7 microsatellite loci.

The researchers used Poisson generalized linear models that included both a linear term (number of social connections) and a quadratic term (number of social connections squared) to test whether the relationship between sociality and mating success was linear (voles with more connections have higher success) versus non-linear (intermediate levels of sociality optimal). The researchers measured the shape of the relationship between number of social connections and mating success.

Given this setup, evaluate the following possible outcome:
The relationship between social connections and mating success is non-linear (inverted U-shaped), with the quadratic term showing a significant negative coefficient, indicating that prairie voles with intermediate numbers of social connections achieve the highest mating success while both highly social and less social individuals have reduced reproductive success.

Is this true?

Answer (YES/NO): YES